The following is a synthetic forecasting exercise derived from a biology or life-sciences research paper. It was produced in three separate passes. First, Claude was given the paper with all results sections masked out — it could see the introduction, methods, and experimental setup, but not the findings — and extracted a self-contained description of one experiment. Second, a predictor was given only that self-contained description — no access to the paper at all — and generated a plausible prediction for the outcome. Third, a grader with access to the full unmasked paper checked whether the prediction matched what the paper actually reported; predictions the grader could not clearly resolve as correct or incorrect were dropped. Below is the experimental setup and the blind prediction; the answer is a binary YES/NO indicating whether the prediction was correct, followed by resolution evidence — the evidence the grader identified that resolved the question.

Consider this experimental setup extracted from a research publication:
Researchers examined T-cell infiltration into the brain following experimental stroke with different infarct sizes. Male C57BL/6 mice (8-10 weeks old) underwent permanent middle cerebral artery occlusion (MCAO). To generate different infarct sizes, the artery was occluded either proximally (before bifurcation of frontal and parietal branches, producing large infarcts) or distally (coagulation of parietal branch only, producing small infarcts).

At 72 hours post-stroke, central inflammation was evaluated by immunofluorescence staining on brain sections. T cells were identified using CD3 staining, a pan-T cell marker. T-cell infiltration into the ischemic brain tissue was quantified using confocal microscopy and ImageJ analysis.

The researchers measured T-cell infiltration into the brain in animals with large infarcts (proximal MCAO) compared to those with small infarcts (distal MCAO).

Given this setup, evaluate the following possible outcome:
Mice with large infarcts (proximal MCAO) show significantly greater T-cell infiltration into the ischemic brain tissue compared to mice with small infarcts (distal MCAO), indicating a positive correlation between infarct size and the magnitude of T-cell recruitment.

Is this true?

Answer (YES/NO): YES